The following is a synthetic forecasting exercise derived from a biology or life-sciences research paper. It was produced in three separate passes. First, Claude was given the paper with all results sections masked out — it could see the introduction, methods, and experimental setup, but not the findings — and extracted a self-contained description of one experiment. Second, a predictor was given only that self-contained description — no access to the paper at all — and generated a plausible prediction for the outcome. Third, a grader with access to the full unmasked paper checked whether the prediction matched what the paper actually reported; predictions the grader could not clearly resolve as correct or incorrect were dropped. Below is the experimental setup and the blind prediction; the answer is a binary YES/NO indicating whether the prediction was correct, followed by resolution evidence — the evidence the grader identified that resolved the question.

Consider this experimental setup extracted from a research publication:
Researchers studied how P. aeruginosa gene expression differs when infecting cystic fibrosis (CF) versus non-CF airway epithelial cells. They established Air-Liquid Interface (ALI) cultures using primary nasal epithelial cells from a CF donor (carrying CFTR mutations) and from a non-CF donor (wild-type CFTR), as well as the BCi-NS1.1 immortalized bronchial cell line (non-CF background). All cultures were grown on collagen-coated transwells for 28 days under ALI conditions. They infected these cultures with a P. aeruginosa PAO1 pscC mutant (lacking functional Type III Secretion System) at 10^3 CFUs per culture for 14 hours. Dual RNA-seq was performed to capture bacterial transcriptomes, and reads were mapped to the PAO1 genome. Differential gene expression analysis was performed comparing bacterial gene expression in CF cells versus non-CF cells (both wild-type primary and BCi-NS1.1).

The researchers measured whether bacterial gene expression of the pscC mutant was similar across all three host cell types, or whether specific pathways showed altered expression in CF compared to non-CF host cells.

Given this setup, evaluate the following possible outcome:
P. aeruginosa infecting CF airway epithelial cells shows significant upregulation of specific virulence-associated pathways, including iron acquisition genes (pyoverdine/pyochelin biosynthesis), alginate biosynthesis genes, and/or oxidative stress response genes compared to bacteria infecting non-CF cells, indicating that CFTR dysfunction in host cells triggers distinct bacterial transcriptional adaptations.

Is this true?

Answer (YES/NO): NO